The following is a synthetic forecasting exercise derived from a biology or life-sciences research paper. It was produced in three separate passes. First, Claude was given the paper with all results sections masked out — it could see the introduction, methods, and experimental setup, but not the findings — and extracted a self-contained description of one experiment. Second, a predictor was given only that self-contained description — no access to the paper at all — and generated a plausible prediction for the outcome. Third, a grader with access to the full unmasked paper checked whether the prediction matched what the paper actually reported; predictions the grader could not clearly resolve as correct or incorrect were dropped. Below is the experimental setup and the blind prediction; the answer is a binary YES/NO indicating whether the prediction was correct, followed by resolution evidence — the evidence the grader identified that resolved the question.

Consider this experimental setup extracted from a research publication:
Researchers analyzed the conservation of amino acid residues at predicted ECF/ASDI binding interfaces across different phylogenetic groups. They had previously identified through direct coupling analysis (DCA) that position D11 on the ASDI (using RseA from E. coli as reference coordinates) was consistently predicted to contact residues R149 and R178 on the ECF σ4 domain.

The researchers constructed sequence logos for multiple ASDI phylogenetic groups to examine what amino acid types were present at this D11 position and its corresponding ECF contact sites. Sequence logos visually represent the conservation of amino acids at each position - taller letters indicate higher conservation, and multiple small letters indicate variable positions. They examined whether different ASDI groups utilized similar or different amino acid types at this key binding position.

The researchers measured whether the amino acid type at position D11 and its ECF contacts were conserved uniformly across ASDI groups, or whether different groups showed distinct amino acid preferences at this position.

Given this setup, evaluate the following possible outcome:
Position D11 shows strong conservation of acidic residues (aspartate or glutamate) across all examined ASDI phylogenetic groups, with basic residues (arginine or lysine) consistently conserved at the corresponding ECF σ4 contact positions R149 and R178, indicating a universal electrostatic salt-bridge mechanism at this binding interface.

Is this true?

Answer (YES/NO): NO